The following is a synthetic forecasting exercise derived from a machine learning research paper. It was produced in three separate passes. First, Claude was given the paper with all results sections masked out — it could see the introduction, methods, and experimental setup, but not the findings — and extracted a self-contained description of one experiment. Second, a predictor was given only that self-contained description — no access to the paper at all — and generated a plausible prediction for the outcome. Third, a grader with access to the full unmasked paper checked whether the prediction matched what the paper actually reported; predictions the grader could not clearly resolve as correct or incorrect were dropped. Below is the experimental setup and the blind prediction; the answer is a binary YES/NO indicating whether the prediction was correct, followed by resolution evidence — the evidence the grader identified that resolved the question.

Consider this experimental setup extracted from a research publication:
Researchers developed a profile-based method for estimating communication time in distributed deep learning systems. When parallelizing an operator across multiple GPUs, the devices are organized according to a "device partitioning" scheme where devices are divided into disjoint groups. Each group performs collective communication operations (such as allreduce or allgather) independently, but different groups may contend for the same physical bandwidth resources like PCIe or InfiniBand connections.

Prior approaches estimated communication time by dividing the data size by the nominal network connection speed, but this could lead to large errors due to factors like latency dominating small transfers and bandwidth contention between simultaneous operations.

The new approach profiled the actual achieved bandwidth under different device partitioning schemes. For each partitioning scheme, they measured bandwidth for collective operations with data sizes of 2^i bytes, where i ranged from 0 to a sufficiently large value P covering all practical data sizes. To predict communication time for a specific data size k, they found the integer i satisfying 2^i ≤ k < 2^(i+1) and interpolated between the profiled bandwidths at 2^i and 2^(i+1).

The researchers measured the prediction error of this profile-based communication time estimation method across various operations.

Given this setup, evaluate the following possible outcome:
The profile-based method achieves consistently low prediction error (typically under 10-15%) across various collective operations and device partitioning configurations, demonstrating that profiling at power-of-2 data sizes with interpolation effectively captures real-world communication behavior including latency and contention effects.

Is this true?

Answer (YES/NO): YES